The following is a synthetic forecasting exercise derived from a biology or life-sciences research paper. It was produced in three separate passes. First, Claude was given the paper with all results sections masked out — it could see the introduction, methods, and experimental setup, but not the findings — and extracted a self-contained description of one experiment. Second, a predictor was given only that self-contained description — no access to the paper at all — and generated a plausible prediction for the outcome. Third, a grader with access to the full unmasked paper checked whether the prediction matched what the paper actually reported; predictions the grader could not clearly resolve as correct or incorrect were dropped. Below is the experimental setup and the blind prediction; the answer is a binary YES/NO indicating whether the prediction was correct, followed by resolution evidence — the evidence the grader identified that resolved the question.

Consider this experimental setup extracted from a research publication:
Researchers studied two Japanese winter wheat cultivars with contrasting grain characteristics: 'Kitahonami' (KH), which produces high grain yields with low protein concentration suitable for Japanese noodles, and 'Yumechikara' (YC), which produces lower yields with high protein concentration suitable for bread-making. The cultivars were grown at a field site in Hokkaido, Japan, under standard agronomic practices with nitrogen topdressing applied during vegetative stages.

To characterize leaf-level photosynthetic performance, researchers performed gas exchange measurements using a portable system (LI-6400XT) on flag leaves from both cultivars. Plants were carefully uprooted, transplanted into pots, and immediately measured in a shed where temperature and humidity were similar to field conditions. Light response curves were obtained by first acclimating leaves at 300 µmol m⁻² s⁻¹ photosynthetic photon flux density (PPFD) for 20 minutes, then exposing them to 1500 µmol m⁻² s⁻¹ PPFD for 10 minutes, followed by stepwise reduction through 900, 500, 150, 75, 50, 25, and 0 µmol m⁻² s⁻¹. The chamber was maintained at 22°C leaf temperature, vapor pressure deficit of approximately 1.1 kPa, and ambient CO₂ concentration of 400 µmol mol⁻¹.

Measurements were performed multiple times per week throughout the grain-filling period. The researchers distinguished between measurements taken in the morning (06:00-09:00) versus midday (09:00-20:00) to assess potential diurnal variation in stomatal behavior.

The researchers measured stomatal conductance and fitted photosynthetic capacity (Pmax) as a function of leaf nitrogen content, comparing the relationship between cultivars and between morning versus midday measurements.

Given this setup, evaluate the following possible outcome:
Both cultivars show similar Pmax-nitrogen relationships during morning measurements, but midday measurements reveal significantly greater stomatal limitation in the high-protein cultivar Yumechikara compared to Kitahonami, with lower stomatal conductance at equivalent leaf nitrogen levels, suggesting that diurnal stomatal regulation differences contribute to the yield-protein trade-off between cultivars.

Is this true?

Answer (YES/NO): YES